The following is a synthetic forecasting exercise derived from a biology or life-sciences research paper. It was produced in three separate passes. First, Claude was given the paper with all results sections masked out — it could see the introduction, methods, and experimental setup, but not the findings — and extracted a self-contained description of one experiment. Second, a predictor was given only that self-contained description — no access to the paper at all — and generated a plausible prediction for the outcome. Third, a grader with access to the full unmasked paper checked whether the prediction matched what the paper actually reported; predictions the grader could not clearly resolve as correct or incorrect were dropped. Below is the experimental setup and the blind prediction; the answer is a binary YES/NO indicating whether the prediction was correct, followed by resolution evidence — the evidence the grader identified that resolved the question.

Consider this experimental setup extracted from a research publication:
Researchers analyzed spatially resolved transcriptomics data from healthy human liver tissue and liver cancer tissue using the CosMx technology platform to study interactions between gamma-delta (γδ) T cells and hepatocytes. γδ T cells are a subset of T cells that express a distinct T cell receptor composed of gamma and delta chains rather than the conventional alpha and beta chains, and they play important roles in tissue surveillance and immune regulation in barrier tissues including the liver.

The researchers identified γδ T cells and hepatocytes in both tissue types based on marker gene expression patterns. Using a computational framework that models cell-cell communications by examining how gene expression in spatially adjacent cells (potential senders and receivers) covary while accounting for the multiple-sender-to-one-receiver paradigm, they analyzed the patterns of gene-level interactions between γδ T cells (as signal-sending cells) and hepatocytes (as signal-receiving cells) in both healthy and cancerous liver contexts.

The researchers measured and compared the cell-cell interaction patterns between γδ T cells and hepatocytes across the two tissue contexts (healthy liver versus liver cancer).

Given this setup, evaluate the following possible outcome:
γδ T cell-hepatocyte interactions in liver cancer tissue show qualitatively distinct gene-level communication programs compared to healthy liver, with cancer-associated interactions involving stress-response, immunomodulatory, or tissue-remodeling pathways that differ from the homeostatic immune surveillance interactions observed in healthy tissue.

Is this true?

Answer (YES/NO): YES